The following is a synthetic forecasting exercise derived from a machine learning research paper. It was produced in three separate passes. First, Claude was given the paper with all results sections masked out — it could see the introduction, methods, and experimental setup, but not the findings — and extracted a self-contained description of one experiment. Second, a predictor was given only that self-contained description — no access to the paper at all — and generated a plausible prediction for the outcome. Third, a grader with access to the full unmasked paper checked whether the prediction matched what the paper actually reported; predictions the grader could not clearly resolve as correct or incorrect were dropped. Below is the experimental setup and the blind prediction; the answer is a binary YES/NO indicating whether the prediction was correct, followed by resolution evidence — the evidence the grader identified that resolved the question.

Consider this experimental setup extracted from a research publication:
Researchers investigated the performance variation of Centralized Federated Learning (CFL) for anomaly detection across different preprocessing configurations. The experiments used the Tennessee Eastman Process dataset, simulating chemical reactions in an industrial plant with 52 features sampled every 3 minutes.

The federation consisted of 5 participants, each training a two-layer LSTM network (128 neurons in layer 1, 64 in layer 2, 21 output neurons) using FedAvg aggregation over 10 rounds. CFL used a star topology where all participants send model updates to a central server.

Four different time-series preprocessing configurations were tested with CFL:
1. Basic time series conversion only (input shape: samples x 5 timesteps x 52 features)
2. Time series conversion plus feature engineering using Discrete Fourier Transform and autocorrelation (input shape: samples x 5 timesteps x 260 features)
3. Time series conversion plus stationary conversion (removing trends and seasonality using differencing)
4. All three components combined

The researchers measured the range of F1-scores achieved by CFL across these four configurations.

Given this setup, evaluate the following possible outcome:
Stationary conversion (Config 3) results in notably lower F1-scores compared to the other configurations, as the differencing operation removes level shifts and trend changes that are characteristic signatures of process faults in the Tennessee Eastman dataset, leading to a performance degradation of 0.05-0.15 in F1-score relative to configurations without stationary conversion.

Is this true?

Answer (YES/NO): NO